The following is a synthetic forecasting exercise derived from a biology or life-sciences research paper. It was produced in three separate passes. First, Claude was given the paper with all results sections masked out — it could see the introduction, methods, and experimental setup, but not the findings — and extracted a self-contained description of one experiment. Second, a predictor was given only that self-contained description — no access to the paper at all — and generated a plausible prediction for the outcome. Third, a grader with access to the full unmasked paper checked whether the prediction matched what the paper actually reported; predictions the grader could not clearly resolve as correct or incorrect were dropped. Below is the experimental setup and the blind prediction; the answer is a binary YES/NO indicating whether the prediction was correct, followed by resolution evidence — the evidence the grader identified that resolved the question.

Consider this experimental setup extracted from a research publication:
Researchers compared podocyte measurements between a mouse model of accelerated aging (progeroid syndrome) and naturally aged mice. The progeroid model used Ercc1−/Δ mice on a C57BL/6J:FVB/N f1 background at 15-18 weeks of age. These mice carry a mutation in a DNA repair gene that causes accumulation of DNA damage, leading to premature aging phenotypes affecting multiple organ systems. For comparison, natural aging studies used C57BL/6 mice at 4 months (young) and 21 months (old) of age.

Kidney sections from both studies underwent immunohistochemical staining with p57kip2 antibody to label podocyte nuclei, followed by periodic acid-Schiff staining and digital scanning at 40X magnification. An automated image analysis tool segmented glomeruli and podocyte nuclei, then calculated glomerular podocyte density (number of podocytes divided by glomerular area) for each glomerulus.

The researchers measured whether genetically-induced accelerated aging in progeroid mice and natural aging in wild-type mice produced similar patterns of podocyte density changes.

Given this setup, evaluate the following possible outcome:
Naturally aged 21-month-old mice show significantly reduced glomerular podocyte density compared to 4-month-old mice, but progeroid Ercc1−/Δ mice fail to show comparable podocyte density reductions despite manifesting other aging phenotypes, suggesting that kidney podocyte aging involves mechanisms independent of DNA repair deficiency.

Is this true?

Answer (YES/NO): NO